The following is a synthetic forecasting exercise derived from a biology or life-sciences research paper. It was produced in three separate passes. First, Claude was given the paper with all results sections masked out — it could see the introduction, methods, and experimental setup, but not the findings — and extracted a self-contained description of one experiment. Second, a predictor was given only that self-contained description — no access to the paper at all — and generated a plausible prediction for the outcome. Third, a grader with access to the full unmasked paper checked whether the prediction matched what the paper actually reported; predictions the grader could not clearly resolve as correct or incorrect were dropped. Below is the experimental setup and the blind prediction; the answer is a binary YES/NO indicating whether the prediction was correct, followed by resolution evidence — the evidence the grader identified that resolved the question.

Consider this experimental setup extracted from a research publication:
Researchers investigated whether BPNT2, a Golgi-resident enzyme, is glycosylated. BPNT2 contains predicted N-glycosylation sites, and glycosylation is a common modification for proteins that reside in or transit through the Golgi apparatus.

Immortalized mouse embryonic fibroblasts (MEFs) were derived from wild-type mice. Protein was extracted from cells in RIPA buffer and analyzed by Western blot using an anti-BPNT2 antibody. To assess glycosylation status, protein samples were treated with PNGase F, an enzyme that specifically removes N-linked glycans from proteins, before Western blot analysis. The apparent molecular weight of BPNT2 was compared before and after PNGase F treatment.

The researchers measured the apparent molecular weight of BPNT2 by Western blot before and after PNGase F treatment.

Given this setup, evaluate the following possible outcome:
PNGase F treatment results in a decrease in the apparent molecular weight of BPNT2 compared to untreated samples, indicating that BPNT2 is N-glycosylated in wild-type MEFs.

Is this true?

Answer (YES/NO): YES